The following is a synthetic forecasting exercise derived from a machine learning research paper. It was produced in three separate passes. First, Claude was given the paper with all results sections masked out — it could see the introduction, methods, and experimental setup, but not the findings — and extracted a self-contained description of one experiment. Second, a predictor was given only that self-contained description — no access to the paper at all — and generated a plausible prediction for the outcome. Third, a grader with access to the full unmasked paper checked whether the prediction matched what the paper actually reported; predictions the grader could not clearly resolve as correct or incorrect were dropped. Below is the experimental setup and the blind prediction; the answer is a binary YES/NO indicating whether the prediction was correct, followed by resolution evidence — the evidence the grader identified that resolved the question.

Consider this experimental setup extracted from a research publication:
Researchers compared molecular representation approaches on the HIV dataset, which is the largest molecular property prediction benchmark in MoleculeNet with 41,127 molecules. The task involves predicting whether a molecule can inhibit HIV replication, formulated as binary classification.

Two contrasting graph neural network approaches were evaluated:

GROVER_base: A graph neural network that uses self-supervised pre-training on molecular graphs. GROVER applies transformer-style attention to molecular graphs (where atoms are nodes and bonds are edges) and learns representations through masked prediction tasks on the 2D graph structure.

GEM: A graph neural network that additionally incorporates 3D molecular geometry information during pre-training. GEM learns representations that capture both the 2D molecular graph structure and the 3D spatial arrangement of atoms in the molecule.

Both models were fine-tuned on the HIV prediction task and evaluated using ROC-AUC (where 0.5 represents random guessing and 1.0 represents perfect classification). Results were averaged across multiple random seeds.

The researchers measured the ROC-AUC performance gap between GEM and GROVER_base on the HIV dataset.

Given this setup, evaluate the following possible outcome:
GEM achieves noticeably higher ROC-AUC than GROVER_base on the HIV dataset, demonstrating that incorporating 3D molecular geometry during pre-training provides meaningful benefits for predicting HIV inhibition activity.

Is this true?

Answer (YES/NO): YES